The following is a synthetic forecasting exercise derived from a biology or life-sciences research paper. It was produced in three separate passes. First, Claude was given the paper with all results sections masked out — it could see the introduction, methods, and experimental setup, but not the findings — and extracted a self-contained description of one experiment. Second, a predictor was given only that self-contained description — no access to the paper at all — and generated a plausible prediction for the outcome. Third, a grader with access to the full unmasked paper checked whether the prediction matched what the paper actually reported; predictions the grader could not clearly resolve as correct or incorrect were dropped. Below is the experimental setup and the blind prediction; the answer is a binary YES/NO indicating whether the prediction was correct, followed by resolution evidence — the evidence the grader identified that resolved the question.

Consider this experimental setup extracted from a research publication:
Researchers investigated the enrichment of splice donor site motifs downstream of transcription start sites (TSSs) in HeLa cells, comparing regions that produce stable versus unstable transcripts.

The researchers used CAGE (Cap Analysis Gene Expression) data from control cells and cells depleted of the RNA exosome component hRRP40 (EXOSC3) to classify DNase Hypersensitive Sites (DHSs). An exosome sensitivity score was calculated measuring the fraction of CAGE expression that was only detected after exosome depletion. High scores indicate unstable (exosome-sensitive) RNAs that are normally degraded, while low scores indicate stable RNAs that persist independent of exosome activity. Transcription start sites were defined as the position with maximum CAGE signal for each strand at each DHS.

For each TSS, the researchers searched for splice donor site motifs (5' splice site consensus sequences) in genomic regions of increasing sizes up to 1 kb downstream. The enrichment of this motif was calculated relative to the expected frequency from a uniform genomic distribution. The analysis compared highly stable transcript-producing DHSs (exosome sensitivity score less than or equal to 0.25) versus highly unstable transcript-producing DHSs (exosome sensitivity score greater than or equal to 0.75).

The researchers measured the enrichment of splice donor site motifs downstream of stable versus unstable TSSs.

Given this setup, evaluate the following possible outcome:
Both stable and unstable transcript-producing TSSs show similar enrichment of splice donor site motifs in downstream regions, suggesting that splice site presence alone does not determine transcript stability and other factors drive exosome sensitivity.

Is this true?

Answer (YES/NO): NO